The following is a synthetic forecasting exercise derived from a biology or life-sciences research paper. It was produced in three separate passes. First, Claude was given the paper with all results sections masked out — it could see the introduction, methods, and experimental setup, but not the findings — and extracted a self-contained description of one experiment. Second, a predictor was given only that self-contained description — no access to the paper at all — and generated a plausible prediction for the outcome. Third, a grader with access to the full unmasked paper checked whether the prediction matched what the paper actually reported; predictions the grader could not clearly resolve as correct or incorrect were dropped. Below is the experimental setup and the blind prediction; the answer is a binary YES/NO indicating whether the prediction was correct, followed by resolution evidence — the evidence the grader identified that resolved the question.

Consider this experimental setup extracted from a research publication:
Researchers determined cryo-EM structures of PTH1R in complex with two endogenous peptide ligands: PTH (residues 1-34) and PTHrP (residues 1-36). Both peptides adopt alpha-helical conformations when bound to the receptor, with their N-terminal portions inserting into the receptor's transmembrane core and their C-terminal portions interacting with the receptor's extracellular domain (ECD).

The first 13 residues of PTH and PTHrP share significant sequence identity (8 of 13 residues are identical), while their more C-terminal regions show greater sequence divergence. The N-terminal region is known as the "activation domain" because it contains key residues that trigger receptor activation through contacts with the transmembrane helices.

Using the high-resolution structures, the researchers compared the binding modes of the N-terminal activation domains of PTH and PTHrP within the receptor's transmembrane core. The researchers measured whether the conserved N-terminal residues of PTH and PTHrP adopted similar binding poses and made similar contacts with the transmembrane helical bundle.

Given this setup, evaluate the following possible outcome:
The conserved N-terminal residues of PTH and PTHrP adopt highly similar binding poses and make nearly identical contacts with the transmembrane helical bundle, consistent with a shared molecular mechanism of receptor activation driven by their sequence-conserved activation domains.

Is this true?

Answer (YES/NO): NO